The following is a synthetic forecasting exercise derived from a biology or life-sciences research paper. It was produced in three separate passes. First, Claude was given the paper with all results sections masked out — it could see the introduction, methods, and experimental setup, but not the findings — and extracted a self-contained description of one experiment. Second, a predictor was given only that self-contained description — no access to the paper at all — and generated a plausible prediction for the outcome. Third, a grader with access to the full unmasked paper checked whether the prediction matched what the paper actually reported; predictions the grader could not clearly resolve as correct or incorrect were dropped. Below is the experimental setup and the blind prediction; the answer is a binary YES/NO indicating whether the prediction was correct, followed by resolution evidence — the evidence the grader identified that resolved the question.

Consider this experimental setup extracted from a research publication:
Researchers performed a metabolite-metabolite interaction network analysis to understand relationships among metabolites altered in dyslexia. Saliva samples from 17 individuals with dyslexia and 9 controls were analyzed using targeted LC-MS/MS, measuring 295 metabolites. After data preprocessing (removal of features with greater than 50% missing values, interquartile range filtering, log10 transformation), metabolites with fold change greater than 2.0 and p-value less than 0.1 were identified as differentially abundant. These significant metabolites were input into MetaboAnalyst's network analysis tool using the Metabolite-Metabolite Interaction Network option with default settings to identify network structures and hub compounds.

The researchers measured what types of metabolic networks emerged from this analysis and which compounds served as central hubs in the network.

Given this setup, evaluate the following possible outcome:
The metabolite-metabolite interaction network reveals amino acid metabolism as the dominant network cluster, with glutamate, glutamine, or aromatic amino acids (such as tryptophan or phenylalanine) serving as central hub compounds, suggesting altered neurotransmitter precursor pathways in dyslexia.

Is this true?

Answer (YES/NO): NO